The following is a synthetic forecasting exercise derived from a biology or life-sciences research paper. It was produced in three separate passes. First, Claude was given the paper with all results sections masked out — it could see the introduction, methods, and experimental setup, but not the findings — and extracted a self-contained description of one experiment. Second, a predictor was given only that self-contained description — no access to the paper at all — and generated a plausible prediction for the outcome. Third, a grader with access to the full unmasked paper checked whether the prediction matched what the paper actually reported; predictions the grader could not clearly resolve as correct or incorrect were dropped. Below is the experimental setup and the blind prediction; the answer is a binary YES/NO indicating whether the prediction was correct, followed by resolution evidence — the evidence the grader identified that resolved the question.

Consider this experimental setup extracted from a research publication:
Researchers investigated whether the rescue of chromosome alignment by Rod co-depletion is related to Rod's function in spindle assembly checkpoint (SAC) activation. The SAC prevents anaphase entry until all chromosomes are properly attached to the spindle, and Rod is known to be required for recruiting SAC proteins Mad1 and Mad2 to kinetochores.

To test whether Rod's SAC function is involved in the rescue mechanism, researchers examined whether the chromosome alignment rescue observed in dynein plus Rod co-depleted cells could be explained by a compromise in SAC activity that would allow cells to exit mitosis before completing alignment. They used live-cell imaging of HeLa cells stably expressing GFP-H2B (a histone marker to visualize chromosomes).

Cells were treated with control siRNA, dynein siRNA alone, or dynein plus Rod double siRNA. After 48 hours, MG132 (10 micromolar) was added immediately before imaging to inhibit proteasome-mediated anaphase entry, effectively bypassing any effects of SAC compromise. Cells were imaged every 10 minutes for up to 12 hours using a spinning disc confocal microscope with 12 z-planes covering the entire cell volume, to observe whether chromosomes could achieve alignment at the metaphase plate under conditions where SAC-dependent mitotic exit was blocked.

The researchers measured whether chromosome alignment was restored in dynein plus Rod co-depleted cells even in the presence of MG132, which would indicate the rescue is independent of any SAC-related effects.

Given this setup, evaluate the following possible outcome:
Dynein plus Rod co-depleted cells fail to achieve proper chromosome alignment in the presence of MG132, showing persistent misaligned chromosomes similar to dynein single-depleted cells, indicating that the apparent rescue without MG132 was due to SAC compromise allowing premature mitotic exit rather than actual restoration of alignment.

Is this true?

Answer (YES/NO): NO